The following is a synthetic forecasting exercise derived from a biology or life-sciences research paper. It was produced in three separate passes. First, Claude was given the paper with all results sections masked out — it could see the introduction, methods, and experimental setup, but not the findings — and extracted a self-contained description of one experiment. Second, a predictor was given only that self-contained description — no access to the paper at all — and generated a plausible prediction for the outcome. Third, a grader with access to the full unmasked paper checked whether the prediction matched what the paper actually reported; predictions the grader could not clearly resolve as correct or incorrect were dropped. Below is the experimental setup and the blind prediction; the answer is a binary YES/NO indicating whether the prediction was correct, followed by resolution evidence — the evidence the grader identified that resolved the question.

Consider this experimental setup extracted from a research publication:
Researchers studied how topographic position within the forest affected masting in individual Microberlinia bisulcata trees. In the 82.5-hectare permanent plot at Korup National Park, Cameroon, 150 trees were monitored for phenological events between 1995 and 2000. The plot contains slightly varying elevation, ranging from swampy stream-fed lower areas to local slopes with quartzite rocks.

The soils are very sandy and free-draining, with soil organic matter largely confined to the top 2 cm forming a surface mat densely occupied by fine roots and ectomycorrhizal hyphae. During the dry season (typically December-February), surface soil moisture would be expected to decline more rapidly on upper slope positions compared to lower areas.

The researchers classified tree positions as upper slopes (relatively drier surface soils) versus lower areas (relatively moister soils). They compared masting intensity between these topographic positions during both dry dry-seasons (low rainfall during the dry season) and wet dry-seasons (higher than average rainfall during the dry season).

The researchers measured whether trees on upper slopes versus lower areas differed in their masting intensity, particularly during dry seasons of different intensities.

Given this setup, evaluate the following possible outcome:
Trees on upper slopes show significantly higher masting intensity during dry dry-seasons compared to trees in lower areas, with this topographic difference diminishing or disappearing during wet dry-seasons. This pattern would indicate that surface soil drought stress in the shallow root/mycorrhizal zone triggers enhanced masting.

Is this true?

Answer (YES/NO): NO